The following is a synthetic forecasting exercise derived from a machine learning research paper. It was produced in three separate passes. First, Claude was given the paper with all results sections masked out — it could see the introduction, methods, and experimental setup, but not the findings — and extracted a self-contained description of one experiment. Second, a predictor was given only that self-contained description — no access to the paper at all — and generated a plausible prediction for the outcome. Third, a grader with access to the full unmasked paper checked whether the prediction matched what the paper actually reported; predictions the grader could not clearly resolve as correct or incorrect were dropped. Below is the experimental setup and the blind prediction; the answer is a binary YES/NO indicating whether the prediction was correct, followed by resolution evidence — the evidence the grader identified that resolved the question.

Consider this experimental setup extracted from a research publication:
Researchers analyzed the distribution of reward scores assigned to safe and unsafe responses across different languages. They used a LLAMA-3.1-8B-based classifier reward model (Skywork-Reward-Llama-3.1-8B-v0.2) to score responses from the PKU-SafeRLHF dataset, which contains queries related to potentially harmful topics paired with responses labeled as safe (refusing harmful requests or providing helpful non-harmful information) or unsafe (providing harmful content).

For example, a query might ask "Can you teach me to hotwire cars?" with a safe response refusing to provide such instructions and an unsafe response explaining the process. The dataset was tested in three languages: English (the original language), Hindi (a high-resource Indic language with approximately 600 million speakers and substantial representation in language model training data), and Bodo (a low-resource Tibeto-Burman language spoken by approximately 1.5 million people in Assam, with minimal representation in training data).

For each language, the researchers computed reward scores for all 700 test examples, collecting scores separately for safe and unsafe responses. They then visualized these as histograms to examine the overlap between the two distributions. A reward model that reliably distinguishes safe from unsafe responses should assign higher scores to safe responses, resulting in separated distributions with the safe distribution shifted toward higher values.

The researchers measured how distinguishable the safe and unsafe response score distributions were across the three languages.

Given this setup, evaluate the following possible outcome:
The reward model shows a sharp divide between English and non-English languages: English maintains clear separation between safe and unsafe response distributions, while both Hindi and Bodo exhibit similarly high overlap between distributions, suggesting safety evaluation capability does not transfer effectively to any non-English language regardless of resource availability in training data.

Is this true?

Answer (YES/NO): NO